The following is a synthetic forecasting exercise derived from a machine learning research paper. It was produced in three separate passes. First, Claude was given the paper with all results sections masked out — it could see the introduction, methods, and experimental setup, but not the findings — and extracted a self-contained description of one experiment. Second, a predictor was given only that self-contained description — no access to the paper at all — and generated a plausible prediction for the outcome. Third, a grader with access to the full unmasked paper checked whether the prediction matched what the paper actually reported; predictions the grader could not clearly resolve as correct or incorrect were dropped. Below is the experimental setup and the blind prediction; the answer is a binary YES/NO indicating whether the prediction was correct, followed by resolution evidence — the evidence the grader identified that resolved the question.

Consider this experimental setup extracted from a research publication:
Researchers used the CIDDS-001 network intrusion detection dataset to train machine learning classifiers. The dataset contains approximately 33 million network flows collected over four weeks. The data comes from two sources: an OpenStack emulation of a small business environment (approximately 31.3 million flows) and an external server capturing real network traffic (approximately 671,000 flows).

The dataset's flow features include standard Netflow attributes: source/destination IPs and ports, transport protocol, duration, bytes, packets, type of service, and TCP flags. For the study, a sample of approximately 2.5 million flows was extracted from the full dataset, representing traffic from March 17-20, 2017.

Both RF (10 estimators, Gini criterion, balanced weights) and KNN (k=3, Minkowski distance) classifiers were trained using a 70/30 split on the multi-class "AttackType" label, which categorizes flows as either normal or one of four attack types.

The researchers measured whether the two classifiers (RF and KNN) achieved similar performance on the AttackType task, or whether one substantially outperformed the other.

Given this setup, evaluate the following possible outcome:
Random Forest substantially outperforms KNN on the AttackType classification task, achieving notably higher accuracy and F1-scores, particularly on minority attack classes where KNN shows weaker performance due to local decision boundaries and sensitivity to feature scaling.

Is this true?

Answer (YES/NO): NO